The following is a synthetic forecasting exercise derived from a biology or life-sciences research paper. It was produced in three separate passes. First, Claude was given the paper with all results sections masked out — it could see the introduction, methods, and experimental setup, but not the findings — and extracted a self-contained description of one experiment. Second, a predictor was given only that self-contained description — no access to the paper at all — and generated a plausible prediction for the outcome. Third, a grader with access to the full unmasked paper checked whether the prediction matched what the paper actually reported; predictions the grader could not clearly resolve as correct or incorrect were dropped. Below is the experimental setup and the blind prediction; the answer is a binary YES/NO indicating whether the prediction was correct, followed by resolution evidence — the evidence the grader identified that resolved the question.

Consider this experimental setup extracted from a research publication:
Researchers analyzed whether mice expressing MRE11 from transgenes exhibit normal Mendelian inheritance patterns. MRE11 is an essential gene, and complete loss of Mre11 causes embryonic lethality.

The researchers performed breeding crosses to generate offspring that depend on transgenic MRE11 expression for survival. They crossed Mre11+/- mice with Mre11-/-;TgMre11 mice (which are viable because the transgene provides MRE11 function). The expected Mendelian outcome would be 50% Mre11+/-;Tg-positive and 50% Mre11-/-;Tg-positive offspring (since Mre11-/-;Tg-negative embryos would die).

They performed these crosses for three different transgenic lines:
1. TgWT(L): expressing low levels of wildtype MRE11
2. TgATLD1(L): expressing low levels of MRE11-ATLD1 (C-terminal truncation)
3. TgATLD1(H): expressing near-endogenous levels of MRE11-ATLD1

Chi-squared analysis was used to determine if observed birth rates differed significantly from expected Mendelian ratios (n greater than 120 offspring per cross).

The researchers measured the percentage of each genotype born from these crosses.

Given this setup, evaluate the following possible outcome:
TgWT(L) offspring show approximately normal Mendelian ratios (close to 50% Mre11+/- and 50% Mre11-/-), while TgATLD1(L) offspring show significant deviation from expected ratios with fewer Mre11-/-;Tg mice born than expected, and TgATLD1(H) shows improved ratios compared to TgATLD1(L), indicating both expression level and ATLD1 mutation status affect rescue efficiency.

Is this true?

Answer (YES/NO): NO